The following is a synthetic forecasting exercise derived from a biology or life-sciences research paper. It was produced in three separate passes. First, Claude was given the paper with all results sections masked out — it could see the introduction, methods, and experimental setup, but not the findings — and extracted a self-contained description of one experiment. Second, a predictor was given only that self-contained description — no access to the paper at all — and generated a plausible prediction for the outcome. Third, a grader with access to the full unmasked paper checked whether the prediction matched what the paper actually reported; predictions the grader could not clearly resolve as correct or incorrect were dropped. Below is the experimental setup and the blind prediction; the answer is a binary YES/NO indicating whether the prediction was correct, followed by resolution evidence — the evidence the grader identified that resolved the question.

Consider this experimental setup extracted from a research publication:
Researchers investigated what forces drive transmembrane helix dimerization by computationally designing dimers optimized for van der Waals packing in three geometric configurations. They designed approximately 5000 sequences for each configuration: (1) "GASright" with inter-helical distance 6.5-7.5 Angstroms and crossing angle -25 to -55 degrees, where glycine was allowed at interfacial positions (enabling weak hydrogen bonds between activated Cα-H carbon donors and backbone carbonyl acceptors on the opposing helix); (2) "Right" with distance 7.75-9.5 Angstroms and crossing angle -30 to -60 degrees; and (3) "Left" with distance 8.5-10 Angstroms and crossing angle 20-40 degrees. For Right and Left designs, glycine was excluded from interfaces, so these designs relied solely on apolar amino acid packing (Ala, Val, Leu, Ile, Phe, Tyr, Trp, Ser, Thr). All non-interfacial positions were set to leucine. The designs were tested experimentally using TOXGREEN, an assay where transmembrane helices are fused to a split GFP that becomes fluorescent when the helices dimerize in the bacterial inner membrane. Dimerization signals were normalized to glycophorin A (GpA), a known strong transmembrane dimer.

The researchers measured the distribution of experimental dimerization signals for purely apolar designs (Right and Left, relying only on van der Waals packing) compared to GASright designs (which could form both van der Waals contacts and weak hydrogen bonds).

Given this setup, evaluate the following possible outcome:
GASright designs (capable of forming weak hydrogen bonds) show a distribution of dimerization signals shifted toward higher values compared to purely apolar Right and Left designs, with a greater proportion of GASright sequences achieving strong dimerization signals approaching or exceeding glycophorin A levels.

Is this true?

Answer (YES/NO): YES